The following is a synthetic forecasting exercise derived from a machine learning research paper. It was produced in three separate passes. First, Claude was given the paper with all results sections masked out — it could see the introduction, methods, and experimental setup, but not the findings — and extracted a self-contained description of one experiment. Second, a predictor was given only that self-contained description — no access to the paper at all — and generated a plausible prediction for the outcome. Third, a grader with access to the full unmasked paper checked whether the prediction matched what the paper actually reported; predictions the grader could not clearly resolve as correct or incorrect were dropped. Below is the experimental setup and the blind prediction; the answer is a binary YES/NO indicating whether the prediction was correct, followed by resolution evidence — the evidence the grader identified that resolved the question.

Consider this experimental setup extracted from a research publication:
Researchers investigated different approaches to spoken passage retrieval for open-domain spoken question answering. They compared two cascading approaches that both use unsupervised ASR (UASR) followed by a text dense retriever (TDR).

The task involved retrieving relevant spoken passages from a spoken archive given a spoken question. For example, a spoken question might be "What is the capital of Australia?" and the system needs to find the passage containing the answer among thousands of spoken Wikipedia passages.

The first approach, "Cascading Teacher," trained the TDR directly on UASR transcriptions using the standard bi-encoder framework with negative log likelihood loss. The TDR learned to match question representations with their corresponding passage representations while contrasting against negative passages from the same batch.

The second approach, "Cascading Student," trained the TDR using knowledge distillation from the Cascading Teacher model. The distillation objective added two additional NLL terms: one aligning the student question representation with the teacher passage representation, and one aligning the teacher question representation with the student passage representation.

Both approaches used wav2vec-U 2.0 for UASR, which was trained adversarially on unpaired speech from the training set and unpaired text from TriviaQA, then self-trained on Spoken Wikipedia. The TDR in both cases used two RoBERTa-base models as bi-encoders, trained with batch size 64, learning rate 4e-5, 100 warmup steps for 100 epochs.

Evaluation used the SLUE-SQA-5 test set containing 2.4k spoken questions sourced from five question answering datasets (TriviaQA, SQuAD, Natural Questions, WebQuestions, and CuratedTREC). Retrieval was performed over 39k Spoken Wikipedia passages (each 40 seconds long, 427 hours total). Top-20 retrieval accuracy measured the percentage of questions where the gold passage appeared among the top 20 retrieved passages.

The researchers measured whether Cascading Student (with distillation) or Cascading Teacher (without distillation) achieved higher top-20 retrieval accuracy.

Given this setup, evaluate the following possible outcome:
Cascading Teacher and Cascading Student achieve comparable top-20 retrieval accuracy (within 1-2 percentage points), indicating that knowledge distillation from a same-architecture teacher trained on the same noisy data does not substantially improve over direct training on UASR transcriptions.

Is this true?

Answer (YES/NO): YES